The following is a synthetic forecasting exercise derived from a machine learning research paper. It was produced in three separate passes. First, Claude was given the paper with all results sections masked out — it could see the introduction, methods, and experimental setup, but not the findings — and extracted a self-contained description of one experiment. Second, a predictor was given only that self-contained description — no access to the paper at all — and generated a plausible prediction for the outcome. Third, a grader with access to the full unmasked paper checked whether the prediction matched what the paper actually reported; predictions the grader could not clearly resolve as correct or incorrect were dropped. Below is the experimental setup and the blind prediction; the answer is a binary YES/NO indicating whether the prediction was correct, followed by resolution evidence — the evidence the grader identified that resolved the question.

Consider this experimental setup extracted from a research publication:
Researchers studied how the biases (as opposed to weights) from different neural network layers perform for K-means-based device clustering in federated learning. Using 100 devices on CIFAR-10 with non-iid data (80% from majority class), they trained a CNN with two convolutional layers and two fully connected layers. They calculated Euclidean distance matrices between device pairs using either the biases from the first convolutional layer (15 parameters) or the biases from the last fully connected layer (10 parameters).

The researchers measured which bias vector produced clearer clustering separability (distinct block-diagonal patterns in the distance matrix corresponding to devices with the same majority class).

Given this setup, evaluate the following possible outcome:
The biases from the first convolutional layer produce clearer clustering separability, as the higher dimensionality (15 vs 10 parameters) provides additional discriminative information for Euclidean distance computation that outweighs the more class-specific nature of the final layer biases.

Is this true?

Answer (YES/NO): NO